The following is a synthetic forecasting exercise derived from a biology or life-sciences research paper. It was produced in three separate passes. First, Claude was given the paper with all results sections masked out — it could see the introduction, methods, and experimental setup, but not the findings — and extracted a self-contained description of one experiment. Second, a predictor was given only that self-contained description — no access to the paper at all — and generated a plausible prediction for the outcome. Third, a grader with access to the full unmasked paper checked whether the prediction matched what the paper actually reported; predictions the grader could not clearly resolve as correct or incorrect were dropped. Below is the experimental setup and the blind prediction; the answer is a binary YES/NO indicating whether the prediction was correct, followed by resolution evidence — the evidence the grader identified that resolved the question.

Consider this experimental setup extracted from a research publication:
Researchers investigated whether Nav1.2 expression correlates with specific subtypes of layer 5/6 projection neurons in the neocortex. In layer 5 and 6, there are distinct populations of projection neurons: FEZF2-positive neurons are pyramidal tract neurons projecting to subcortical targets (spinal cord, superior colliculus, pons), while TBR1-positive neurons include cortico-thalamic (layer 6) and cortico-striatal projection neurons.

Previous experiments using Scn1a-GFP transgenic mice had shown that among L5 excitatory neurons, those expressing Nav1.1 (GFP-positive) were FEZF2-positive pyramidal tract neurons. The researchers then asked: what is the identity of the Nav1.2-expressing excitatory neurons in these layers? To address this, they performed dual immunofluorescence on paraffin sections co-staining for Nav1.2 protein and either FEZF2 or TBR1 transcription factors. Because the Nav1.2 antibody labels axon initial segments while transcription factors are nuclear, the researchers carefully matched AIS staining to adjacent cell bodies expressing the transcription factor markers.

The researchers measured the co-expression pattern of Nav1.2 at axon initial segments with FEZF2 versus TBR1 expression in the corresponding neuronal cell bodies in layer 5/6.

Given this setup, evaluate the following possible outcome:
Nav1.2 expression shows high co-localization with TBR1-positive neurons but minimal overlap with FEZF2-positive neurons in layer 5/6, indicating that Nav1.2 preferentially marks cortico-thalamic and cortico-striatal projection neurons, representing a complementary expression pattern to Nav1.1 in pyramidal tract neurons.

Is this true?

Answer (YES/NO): YES